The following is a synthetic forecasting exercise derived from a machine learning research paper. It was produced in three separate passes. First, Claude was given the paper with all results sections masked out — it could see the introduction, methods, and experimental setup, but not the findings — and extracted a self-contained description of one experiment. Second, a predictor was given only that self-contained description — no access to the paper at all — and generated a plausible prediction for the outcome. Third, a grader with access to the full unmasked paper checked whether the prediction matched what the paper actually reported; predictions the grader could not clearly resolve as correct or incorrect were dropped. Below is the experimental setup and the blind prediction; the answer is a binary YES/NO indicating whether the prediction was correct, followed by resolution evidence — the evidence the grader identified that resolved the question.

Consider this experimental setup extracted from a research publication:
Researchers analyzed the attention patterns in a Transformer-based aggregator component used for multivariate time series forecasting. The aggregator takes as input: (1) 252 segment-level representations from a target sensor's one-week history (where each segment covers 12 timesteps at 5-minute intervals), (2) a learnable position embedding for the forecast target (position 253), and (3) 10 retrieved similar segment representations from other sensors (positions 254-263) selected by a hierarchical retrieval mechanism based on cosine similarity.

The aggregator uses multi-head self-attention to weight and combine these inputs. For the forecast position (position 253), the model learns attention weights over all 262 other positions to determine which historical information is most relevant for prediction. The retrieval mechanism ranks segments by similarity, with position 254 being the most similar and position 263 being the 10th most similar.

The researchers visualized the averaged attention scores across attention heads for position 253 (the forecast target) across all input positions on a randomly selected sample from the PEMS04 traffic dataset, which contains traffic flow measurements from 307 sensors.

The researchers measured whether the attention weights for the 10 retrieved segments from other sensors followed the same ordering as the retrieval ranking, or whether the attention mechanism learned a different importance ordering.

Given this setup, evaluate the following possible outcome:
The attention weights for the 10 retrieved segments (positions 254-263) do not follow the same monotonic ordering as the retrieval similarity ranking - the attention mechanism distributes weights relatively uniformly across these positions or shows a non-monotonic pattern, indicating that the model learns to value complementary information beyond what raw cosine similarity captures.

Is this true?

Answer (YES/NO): YES